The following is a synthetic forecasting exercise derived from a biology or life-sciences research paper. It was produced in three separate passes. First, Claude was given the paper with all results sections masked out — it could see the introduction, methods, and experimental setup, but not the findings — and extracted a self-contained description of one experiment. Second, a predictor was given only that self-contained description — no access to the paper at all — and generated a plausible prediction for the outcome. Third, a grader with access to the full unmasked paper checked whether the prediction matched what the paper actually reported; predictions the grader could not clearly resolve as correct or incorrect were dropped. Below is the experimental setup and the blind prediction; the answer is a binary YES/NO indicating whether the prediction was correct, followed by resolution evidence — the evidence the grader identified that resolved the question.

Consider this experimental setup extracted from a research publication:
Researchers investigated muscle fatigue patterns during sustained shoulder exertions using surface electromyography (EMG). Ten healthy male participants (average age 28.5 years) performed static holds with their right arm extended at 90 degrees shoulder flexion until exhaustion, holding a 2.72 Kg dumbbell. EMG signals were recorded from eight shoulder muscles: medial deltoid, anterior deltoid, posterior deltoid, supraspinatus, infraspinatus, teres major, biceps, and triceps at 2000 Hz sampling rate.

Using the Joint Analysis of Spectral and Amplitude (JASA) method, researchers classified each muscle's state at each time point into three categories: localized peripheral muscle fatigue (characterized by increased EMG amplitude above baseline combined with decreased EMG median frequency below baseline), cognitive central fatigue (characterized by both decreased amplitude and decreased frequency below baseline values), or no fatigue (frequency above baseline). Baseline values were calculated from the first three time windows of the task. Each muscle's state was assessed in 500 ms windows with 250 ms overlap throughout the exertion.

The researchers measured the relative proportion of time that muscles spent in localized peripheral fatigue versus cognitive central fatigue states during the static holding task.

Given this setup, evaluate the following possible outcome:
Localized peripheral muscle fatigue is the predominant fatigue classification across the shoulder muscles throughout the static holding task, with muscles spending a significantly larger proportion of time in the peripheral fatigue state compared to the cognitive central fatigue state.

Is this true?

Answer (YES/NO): YES